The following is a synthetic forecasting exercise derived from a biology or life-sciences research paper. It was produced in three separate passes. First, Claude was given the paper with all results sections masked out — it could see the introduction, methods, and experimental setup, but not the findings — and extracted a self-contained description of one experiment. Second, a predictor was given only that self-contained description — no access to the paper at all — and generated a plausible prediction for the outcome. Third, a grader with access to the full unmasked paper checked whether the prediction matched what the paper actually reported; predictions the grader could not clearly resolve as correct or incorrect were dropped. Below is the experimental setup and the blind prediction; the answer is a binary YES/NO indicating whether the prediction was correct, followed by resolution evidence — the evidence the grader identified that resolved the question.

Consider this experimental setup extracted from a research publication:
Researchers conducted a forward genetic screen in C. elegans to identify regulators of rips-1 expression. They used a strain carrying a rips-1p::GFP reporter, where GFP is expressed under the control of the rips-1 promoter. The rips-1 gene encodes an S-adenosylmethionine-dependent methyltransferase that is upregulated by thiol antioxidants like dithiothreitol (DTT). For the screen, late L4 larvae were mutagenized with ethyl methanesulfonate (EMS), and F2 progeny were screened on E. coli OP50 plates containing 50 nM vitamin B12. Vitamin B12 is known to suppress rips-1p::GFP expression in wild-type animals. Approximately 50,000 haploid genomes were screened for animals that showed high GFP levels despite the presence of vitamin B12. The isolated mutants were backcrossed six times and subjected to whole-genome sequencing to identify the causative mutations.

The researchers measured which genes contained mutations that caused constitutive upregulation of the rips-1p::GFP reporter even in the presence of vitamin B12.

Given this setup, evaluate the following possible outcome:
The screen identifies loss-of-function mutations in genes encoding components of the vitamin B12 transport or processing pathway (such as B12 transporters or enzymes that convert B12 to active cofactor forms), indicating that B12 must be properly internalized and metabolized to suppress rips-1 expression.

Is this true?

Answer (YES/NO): NO